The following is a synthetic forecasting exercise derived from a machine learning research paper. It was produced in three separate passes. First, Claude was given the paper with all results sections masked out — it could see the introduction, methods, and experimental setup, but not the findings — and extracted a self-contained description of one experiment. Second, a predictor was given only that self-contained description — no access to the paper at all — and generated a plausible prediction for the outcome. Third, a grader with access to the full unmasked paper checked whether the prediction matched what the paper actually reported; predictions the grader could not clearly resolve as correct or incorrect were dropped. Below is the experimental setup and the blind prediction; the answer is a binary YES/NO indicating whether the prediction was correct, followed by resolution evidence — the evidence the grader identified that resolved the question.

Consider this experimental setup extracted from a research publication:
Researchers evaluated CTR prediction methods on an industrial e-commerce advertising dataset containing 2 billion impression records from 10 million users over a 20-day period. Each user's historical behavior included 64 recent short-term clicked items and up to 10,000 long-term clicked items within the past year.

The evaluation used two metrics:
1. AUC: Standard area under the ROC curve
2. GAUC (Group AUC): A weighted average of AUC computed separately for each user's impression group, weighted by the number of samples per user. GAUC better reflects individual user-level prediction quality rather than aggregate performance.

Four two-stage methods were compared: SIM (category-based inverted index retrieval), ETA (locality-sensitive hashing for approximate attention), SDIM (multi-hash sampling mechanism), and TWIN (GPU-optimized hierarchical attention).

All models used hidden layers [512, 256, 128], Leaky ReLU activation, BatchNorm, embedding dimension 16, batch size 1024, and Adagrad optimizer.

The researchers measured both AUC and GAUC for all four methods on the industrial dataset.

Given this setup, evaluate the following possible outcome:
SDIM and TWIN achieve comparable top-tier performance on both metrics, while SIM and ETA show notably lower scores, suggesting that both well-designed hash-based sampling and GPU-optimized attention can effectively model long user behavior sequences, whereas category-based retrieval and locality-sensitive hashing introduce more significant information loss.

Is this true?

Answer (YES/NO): NO